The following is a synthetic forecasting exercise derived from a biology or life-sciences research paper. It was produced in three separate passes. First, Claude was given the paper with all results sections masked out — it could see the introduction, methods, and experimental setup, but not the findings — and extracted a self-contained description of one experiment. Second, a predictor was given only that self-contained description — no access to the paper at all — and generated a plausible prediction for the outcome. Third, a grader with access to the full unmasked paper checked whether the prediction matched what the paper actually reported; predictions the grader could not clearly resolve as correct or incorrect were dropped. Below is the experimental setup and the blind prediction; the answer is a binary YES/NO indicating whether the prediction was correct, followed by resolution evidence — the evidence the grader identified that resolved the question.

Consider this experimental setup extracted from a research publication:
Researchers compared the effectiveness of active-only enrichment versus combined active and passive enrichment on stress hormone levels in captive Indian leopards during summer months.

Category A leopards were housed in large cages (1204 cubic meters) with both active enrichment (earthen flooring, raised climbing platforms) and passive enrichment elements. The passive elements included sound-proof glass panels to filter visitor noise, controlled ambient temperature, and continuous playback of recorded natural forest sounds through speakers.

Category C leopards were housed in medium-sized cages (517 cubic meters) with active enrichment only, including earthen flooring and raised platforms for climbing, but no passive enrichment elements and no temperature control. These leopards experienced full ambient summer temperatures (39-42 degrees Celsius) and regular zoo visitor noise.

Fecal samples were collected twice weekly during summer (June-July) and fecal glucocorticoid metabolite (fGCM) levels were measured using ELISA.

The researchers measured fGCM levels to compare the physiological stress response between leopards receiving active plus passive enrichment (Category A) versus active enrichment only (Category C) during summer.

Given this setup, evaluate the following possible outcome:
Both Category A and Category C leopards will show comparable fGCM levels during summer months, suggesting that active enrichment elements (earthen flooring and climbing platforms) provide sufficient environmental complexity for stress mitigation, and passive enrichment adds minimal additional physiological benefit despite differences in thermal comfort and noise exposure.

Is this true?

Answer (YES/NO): YES